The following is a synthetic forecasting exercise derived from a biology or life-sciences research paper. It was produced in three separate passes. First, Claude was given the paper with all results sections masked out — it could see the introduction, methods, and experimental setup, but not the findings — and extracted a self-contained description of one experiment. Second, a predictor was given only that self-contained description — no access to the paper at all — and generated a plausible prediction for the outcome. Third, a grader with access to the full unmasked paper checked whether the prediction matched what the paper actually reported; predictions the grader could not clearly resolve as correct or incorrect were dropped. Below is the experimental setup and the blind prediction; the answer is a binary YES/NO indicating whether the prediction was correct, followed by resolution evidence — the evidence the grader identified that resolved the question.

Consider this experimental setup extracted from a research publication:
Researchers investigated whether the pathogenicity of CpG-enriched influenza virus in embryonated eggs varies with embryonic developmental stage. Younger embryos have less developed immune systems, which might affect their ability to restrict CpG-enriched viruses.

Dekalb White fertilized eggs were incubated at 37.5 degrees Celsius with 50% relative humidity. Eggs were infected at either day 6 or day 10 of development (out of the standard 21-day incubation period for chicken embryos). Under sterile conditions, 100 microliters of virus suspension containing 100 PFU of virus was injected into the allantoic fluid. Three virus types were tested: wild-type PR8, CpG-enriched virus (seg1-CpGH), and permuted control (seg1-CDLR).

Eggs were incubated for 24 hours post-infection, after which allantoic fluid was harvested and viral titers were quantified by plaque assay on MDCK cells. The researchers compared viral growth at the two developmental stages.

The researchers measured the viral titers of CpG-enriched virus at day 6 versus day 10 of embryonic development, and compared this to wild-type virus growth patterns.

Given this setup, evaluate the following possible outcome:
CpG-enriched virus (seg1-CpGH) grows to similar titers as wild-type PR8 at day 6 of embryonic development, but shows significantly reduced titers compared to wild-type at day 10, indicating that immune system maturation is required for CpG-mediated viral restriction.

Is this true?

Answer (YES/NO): NO